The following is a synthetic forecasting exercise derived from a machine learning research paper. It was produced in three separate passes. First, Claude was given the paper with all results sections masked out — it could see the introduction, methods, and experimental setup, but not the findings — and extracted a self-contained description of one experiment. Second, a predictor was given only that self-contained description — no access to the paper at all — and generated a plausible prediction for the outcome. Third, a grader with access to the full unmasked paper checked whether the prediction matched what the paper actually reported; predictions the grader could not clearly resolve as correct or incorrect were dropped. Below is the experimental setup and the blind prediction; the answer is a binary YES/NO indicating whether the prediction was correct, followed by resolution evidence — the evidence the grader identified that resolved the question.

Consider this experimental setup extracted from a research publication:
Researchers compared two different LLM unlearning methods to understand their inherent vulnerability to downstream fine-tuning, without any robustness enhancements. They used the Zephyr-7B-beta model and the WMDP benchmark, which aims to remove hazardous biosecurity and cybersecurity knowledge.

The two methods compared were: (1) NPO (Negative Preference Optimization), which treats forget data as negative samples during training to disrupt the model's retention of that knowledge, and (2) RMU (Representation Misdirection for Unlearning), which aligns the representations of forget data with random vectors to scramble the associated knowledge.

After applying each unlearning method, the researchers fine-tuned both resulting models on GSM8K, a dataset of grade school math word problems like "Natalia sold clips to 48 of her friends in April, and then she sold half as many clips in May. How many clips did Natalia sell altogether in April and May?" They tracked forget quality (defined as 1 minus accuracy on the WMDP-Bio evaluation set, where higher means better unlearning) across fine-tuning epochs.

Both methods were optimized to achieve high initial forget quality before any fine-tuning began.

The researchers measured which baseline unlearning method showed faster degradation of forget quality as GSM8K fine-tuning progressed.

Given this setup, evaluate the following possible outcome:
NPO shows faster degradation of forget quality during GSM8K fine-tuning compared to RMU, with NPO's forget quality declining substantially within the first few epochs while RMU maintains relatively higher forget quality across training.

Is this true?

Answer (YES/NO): NO